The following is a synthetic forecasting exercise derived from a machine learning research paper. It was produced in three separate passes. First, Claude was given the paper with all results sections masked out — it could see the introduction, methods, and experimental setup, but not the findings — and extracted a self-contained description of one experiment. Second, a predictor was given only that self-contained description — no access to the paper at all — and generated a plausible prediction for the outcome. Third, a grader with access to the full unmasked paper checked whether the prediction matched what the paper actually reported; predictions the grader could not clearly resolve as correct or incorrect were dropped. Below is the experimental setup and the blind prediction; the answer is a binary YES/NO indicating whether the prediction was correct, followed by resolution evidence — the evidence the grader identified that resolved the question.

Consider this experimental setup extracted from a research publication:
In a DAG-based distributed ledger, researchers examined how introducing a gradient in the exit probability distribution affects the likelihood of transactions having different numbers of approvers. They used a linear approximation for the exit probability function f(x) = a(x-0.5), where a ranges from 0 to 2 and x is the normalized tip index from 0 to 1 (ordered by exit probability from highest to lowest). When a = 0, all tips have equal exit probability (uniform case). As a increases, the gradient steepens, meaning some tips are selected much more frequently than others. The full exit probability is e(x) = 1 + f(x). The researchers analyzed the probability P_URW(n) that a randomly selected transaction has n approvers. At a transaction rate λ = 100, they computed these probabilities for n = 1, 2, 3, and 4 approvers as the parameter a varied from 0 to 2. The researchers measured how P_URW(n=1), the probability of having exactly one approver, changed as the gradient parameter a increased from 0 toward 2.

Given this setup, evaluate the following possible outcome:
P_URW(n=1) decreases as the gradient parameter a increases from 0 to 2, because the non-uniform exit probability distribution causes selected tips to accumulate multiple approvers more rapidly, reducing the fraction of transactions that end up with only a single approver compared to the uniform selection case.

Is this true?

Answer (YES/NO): NO